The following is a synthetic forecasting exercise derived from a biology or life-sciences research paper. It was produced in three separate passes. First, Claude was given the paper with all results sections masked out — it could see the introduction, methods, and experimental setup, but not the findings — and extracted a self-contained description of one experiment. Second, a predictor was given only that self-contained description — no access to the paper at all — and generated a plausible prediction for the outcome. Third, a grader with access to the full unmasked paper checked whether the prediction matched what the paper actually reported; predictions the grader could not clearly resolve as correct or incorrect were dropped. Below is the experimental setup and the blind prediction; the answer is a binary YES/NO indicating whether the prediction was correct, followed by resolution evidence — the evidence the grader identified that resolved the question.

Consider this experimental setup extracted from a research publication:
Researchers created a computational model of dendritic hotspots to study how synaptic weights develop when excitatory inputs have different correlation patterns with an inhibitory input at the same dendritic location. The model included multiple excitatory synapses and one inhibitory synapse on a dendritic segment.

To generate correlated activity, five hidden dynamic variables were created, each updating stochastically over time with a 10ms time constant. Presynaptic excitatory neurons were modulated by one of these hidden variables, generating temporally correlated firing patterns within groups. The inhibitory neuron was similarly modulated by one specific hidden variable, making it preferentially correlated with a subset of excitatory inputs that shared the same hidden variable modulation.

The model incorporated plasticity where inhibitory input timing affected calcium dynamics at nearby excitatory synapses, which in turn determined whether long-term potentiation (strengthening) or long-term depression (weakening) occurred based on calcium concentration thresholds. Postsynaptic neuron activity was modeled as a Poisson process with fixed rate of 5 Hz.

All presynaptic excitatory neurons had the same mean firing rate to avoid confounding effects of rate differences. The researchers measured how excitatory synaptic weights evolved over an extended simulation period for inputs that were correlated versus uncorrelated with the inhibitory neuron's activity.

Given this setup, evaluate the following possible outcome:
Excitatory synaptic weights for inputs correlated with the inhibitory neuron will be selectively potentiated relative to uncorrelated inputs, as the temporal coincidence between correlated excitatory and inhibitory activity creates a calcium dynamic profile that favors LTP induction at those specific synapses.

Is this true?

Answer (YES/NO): NO